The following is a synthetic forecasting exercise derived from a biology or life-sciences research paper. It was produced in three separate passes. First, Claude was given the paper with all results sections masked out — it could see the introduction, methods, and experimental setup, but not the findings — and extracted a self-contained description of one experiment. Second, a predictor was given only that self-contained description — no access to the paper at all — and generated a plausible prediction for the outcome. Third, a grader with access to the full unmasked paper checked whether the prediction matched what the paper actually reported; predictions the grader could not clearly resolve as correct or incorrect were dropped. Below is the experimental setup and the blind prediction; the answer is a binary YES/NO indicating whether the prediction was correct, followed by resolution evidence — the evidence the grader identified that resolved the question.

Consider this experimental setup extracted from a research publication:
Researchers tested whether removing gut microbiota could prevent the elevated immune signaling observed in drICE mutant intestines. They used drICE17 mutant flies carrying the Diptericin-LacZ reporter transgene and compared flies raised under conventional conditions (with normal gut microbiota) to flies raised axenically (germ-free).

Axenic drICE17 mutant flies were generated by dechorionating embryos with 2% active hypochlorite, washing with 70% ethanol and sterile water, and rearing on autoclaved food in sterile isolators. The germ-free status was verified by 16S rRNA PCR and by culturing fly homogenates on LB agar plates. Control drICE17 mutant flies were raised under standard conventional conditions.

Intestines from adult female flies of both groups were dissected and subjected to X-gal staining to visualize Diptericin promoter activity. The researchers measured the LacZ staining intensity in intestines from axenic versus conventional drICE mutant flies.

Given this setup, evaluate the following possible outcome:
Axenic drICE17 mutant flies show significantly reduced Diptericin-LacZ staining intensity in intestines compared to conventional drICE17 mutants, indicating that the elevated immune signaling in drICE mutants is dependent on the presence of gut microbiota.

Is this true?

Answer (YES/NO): YES